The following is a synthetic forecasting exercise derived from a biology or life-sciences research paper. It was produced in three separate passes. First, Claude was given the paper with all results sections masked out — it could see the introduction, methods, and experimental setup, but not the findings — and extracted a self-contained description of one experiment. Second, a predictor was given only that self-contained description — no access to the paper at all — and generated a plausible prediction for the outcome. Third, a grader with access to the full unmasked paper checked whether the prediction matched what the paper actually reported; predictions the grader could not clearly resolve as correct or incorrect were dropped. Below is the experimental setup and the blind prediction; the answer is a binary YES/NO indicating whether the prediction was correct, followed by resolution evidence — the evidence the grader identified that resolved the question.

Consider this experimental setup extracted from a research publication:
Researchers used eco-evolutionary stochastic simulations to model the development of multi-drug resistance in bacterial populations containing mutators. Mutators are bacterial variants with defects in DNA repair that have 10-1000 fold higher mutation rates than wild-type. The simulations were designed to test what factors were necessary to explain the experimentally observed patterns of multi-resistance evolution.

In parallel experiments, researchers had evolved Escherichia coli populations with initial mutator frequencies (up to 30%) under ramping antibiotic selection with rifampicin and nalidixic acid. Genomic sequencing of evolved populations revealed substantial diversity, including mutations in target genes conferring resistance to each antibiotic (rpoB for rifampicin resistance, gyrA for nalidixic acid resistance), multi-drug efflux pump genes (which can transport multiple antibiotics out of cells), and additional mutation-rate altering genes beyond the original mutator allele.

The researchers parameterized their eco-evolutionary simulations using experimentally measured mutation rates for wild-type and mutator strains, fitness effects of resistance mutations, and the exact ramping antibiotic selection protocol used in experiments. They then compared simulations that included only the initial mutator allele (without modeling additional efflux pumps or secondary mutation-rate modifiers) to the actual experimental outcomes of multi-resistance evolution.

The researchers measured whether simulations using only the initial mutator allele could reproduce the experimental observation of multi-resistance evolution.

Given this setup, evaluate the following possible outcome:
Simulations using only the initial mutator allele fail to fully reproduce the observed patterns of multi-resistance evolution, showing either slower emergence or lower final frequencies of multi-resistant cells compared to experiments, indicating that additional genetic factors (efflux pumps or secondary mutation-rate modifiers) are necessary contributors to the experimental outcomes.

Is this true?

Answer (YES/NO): NO